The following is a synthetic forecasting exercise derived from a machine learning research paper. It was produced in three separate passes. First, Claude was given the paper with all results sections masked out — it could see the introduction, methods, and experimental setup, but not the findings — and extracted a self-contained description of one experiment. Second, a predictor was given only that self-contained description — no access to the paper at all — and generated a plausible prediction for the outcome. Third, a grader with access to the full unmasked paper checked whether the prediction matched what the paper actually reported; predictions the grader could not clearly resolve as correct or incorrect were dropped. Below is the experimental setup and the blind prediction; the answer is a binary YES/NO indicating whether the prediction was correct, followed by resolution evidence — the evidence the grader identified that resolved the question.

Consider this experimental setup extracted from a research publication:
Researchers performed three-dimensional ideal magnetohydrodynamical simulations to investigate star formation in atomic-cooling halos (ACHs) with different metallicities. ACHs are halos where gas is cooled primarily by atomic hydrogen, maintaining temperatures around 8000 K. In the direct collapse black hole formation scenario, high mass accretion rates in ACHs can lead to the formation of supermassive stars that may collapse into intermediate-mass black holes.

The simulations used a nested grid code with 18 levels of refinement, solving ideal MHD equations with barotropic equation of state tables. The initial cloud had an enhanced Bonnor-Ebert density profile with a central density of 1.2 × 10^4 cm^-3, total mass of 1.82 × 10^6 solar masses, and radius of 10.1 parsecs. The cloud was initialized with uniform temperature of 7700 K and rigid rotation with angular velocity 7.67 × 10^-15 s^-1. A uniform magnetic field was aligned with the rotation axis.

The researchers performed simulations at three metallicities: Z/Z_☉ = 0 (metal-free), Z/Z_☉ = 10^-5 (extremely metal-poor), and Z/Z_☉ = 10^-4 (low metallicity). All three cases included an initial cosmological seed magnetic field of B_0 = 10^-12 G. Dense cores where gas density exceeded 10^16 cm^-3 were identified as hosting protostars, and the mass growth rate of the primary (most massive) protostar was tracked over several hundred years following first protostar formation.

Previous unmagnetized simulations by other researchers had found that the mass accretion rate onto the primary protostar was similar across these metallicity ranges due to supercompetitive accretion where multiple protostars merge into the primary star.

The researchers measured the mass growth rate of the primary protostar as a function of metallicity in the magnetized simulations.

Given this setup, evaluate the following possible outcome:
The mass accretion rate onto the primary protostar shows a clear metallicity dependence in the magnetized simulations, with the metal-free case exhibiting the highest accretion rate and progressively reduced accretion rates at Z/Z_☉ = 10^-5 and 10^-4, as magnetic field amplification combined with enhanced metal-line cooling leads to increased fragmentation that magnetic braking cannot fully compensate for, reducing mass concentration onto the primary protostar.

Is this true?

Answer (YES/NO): NO